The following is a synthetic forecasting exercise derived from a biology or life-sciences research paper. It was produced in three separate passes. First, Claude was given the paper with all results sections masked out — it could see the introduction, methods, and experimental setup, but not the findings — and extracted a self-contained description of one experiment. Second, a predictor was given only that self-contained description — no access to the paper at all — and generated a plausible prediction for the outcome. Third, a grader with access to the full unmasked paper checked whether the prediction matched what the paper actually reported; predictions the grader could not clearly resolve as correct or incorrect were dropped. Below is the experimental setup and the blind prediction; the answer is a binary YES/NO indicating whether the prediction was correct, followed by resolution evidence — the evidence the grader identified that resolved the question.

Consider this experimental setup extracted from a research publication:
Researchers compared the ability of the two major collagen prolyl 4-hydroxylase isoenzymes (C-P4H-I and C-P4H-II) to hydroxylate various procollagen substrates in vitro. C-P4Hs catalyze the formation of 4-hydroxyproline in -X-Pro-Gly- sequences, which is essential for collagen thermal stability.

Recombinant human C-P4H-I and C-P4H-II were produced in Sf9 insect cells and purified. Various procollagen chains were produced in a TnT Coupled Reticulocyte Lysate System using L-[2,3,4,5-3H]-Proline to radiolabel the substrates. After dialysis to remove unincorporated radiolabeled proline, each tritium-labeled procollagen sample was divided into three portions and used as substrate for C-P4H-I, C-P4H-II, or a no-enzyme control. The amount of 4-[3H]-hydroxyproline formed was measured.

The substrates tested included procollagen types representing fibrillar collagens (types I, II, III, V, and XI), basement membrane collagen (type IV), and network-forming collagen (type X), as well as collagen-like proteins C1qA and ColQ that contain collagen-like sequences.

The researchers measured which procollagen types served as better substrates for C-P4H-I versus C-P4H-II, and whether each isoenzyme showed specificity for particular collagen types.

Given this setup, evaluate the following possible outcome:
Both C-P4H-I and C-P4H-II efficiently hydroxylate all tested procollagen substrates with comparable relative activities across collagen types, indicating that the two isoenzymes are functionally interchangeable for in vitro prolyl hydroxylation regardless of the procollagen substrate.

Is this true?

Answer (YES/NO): NO